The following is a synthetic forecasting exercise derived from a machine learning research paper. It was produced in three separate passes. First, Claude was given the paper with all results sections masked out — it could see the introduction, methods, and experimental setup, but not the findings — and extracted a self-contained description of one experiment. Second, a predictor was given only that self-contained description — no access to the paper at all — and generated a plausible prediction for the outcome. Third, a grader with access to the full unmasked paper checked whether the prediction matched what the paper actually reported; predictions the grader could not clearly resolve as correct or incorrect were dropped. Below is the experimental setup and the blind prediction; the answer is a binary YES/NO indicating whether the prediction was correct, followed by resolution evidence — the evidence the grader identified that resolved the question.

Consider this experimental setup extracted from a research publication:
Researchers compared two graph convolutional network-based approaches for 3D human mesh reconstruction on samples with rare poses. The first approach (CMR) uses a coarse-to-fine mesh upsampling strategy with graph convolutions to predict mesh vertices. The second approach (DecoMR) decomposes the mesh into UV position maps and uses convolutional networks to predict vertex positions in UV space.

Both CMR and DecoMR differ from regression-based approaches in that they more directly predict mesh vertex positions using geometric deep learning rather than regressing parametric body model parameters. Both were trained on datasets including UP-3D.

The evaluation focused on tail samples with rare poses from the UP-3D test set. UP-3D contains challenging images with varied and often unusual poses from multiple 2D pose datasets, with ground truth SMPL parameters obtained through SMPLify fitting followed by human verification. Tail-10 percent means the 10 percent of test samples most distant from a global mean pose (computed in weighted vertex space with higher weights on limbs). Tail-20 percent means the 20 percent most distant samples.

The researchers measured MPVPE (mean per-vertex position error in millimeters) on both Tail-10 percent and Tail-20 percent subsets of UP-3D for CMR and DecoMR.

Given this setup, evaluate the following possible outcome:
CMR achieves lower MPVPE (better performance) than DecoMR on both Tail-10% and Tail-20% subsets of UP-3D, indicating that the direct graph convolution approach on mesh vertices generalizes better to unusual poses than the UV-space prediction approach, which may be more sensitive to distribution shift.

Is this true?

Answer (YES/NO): NO